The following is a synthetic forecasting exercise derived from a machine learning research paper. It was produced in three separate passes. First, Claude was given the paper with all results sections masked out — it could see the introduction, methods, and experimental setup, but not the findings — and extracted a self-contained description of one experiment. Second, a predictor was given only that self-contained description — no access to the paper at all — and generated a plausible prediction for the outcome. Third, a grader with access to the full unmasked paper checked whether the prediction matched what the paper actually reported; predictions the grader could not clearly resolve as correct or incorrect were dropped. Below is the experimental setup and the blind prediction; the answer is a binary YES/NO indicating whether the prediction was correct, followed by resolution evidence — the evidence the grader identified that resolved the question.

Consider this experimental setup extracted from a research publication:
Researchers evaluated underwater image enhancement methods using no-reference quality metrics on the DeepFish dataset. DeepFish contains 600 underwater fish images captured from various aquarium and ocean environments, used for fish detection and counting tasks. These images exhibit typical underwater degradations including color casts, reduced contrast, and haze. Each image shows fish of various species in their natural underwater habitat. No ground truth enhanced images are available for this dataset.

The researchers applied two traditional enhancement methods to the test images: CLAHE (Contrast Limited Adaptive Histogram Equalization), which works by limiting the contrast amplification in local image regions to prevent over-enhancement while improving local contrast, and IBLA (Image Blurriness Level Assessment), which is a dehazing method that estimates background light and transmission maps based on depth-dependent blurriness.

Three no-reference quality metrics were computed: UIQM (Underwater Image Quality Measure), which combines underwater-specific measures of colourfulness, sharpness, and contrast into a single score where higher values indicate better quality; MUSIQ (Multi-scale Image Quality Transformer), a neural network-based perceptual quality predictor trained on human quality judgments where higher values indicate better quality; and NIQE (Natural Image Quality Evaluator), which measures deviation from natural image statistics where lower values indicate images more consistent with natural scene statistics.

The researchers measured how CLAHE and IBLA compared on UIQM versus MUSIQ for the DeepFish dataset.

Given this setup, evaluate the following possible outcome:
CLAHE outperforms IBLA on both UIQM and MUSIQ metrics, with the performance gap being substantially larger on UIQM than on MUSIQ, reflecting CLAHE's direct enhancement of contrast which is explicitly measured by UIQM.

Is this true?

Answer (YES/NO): NO